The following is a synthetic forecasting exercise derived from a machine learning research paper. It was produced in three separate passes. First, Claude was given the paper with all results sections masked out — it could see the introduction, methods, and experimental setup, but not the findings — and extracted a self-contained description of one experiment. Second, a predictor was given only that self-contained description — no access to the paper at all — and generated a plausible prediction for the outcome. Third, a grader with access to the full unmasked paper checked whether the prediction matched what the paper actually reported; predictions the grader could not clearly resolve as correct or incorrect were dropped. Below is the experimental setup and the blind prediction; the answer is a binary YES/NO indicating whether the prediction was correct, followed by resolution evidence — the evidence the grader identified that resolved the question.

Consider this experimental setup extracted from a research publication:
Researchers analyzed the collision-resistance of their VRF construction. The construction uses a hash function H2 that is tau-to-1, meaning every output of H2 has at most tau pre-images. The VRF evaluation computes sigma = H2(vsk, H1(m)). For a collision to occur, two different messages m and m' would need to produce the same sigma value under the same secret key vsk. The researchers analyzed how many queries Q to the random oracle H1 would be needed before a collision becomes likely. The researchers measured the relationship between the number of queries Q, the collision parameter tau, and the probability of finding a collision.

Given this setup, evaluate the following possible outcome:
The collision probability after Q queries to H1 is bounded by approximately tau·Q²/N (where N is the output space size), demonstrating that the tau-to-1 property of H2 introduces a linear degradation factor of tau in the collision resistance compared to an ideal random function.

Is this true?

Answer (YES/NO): YES